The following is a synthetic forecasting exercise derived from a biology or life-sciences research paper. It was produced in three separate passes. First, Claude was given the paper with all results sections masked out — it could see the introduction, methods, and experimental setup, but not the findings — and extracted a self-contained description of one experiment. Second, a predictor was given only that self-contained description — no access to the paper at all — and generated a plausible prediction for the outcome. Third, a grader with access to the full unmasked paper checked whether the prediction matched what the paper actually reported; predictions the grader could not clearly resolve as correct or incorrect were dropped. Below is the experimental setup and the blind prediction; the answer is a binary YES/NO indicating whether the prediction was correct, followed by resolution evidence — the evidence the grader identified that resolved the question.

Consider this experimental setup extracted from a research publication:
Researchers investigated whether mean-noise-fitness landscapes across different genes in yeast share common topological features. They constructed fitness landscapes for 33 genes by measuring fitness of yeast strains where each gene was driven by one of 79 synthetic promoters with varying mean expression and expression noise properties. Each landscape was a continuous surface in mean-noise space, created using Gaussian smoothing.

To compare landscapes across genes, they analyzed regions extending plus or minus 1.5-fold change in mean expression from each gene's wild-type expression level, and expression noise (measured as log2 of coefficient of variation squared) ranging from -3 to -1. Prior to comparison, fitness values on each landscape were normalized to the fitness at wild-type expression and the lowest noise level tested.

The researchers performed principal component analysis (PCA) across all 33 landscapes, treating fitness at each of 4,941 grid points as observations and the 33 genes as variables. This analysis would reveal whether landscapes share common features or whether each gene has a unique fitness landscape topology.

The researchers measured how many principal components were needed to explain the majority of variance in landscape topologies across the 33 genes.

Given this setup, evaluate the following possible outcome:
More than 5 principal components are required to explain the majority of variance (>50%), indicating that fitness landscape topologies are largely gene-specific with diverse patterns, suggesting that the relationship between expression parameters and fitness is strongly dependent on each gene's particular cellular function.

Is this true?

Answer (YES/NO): NO